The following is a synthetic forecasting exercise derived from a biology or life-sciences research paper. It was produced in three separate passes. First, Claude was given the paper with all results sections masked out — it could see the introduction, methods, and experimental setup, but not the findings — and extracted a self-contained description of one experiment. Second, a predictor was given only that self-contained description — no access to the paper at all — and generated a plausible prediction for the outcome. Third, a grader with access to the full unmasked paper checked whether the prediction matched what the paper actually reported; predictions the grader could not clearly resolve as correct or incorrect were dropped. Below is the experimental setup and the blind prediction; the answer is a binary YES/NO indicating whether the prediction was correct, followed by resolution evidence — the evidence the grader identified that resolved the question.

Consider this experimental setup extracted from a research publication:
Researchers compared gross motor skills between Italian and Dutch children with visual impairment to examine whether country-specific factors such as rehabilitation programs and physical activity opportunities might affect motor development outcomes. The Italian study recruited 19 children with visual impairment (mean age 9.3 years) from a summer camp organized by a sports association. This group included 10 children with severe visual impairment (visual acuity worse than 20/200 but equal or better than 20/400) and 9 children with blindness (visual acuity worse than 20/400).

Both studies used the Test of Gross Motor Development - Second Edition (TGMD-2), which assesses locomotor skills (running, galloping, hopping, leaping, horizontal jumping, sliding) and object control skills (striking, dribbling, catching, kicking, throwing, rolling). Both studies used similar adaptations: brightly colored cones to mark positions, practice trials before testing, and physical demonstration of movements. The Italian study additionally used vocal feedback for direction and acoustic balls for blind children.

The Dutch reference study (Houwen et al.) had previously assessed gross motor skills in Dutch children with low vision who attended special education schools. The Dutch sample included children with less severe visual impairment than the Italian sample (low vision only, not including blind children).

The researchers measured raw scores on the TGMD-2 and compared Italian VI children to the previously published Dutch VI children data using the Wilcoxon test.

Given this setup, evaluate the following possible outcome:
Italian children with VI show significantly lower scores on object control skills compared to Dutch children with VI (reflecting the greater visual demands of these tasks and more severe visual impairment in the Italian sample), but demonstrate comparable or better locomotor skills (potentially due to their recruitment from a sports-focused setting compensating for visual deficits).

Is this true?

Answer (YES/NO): NO